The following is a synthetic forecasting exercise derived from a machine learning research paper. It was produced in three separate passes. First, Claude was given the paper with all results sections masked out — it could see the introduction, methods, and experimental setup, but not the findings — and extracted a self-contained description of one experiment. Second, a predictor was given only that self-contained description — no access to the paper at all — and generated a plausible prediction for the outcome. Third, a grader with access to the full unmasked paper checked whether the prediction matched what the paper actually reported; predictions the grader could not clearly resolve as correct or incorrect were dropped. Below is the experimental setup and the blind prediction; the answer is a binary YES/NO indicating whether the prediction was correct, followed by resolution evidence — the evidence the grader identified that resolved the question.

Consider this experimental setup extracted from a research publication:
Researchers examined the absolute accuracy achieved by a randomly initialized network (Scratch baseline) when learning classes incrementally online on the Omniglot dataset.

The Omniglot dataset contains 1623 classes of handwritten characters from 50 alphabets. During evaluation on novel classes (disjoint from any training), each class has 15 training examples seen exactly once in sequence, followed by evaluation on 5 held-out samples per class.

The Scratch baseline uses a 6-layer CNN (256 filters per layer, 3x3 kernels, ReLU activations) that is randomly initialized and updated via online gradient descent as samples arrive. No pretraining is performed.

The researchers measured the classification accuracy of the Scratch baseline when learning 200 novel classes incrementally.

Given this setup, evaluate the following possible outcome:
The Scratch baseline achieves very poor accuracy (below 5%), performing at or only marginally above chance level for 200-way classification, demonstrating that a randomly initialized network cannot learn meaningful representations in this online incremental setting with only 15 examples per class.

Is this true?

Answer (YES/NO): YES